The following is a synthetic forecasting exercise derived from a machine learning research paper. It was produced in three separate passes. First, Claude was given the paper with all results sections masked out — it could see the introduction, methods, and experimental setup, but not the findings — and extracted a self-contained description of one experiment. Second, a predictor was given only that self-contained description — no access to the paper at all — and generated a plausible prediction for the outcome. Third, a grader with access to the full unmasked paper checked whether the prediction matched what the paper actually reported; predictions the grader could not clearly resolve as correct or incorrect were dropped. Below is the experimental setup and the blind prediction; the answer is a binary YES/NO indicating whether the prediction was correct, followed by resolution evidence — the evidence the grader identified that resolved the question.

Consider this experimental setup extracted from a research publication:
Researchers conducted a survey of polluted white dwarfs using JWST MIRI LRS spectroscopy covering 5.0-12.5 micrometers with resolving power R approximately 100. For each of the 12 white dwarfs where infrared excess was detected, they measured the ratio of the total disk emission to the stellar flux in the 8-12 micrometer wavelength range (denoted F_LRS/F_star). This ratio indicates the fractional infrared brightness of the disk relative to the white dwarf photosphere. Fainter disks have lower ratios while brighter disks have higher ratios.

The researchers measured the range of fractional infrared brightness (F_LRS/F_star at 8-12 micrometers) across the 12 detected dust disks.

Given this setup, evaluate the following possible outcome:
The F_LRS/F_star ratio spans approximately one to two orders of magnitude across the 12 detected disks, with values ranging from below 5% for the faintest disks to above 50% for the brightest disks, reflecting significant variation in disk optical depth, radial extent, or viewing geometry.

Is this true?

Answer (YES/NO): NO